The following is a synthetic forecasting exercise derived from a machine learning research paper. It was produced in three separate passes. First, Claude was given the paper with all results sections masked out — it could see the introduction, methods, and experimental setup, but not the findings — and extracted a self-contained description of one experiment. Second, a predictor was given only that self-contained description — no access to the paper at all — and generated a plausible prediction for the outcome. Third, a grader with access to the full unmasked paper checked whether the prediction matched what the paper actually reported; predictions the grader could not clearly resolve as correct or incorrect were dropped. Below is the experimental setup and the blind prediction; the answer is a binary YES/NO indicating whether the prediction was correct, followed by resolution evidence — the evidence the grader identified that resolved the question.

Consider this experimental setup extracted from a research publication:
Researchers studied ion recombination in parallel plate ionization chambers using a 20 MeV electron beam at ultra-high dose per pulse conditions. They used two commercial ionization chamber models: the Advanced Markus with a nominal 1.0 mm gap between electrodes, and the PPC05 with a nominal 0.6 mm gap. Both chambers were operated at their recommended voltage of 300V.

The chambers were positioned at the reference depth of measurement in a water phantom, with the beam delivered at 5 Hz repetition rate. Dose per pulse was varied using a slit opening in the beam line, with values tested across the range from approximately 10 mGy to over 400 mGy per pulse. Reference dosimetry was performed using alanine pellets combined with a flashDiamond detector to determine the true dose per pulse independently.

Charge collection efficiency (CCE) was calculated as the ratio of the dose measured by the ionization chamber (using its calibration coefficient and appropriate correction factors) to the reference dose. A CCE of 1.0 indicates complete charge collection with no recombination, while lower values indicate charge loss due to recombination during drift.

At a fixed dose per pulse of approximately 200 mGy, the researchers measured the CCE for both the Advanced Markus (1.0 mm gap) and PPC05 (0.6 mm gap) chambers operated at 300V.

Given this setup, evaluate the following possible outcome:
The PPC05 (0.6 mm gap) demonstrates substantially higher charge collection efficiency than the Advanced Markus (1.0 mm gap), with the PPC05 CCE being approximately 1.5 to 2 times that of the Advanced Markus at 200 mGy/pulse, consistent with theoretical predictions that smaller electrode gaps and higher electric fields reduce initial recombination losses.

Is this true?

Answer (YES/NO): NO